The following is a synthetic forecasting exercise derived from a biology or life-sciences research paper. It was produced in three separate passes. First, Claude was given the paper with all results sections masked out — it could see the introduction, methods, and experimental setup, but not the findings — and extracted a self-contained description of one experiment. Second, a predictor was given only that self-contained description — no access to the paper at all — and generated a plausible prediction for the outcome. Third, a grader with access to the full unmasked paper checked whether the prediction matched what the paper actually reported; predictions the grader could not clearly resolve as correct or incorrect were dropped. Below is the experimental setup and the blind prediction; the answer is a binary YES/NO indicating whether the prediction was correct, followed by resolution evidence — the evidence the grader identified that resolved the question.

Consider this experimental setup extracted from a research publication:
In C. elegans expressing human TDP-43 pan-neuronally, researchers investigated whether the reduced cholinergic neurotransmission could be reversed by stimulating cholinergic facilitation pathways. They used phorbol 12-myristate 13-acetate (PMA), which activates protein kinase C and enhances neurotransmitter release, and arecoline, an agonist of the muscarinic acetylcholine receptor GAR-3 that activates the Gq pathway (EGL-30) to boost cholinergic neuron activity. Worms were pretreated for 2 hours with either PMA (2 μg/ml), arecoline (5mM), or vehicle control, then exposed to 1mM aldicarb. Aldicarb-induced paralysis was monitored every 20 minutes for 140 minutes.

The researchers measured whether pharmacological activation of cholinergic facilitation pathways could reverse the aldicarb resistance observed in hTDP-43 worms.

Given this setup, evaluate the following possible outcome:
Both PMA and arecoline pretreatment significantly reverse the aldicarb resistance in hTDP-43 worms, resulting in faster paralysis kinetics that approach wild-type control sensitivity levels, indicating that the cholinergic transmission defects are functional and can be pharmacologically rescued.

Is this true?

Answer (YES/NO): YES